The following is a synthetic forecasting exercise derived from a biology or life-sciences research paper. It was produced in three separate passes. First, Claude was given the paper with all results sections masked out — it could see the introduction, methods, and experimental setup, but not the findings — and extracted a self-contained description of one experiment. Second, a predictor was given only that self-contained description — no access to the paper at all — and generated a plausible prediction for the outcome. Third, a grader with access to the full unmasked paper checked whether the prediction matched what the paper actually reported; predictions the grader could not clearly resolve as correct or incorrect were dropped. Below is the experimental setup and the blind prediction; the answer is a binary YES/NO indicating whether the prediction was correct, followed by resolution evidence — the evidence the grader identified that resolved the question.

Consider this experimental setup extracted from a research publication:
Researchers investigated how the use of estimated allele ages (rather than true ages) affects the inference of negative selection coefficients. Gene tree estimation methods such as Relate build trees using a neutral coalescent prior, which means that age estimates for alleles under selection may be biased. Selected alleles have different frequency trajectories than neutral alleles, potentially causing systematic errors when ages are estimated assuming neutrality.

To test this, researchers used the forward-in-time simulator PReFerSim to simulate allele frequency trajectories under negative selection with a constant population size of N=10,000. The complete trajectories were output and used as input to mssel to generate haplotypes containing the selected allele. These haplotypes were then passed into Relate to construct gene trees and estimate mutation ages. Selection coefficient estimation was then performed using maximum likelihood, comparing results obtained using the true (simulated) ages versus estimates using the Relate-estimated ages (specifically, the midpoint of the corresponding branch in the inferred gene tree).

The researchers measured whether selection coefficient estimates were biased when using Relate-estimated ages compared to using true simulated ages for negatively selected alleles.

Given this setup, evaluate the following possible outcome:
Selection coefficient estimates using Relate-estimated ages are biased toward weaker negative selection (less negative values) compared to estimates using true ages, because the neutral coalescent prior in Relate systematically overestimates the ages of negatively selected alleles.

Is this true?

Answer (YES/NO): YES